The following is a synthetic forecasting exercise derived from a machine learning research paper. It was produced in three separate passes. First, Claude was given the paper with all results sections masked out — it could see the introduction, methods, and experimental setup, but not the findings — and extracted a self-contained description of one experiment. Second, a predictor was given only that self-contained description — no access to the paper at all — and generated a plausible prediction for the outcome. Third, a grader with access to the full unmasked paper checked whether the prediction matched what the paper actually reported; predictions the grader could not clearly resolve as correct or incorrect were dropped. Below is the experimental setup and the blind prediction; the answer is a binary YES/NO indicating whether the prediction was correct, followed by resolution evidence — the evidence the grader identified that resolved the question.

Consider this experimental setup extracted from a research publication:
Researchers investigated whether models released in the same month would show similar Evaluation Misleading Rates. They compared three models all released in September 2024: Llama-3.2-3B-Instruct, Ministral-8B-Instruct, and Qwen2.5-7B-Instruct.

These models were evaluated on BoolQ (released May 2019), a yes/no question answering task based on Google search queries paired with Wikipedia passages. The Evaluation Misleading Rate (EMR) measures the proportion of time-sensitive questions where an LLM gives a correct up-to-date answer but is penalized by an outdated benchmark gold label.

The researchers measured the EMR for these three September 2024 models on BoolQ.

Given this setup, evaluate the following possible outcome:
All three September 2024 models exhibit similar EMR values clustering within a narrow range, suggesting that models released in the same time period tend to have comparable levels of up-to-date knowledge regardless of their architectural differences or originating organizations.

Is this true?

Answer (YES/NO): NO